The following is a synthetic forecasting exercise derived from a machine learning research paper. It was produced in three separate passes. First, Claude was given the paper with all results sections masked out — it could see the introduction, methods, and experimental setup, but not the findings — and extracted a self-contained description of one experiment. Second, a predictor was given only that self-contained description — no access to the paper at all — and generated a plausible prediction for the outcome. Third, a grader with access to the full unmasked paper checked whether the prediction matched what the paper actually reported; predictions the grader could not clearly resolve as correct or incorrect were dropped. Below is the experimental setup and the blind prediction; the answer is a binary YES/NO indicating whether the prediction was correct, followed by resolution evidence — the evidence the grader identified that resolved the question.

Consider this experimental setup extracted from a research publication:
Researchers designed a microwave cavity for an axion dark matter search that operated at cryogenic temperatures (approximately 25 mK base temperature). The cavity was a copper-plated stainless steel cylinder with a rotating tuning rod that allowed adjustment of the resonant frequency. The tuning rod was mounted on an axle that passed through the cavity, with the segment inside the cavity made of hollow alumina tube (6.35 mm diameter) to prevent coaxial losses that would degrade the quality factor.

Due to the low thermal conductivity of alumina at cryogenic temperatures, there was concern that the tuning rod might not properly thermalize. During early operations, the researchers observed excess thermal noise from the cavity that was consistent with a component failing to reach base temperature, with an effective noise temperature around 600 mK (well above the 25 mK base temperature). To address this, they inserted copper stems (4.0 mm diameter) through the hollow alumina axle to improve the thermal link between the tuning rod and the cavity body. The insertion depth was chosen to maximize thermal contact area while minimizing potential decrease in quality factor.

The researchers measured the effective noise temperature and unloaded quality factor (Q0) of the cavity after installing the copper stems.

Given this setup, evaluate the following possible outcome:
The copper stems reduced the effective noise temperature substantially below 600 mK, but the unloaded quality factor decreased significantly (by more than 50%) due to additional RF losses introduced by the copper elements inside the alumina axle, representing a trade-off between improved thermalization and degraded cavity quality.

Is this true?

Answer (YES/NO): NO